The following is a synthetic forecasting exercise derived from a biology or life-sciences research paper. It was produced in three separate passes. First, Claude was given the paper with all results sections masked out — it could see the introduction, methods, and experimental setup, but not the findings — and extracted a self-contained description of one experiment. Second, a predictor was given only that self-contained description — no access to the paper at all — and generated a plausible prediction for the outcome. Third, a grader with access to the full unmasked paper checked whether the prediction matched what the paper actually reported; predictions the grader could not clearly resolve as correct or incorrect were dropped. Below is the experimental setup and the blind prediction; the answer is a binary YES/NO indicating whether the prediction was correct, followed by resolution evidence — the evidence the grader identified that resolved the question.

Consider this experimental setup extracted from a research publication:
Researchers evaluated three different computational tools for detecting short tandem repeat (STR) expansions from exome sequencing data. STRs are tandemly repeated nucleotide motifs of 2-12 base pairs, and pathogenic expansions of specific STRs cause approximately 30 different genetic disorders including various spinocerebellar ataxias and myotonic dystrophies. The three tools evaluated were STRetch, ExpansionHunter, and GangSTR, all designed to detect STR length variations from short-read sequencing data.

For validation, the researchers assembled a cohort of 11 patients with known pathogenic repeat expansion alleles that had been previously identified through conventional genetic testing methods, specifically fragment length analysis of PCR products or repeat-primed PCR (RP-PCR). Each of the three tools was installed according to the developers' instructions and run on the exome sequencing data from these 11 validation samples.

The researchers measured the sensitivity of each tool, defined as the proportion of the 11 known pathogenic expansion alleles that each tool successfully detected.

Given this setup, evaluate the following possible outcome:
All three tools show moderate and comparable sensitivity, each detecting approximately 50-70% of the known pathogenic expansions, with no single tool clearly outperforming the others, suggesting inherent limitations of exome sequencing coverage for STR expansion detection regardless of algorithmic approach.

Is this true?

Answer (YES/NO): NO